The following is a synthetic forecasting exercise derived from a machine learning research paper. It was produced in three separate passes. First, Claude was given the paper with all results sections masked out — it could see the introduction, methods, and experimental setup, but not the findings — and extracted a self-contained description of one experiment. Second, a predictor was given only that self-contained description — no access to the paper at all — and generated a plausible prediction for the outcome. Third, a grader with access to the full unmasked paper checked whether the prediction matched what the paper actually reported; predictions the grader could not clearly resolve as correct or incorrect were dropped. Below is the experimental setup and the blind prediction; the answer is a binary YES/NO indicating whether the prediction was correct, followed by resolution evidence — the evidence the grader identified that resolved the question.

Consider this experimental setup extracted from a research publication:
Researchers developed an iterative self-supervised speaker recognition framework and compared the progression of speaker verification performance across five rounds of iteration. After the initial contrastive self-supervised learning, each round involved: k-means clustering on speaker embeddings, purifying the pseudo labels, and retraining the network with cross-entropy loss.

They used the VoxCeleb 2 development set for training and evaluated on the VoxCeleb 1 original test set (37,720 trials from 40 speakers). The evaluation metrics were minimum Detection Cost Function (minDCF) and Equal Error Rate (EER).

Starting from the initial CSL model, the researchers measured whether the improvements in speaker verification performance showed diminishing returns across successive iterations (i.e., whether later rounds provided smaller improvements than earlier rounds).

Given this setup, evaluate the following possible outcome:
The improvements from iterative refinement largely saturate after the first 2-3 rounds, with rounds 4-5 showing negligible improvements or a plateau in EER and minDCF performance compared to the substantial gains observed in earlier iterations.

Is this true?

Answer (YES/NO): NO